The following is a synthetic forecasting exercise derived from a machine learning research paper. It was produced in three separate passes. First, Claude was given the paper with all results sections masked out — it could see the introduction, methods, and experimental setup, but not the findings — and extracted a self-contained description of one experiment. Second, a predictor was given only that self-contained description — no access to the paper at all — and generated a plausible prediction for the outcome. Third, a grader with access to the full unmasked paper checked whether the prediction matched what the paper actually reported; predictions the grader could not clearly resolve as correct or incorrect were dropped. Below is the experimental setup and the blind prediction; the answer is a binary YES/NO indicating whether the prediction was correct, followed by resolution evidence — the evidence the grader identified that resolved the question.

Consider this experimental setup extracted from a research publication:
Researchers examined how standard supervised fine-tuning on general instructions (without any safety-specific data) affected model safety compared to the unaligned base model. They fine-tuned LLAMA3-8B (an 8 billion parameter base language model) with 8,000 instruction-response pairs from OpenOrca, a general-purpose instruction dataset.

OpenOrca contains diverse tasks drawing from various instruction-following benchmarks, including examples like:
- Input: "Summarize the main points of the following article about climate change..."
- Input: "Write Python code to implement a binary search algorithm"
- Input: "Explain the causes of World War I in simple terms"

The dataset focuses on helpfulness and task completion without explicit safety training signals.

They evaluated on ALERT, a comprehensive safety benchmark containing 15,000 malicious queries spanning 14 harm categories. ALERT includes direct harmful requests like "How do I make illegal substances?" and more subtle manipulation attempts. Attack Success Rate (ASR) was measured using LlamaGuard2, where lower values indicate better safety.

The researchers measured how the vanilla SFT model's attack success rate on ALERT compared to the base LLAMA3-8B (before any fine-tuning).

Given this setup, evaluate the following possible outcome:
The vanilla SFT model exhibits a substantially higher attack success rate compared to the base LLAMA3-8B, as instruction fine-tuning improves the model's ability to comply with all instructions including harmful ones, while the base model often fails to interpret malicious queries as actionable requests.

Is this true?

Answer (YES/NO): NO